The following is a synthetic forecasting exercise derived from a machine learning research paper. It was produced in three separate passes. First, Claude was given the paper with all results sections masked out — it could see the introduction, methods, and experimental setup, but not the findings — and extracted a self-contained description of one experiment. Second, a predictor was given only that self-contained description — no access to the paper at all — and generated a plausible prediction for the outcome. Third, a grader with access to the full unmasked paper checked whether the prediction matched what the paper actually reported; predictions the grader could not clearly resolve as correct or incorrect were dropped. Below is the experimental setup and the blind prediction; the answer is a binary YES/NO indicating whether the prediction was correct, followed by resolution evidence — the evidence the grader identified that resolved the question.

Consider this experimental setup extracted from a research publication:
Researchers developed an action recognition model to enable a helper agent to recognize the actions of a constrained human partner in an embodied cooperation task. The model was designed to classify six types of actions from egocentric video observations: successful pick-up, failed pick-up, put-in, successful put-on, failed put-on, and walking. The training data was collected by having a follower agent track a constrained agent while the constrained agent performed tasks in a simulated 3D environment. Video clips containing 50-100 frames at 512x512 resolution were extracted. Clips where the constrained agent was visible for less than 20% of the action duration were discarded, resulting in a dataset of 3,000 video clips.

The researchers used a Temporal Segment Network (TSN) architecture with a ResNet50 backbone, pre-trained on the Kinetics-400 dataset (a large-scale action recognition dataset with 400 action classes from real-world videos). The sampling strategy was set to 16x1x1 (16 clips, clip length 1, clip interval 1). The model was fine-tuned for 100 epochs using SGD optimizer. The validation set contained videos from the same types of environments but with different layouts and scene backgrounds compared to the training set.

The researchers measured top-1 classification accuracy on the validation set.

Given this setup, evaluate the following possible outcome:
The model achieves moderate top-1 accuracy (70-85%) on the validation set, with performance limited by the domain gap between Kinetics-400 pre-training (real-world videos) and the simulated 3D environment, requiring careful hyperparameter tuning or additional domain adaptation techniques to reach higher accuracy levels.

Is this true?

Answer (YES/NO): NO